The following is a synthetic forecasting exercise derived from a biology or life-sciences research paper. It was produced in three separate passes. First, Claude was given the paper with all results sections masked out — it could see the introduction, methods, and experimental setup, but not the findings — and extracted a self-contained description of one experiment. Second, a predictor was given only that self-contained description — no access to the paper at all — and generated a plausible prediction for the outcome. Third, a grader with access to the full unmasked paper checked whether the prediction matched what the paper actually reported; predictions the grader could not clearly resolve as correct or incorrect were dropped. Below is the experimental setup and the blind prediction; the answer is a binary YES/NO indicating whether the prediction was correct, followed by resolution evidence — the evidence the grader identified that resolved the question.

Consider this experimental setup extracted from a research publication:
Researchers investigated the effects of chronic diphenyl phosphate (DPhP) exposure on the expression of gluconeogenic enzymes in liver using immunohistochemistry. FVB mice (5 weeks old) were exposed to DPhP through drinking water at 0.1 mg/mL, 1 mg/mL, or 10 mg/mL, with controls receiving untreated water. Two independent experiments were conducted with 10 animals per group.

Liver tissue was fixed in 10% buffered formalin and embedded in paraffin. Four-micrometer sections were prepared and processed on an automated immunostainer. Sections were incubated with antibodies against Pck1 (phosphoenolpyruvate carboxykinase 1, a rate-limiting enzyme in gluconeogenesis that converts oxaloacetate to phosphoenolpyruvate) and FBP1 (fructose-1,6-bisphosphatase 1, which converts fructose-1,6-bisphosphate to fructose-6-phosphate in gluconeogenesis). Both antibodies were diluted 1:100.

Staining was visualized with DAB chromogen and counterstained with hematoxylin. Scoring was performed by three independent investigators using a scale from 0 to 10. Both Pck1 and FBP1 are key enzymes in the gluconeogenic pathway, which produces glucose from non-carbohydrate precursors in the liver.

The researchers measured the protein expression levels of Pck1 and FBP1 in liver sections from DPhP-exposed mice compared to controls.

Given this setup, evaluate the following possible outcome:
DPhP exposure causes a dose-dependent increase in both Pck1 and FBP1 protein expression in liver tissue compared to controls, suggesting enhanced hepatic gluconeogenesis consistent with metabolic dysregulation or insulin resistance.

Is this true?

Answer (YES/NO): NO